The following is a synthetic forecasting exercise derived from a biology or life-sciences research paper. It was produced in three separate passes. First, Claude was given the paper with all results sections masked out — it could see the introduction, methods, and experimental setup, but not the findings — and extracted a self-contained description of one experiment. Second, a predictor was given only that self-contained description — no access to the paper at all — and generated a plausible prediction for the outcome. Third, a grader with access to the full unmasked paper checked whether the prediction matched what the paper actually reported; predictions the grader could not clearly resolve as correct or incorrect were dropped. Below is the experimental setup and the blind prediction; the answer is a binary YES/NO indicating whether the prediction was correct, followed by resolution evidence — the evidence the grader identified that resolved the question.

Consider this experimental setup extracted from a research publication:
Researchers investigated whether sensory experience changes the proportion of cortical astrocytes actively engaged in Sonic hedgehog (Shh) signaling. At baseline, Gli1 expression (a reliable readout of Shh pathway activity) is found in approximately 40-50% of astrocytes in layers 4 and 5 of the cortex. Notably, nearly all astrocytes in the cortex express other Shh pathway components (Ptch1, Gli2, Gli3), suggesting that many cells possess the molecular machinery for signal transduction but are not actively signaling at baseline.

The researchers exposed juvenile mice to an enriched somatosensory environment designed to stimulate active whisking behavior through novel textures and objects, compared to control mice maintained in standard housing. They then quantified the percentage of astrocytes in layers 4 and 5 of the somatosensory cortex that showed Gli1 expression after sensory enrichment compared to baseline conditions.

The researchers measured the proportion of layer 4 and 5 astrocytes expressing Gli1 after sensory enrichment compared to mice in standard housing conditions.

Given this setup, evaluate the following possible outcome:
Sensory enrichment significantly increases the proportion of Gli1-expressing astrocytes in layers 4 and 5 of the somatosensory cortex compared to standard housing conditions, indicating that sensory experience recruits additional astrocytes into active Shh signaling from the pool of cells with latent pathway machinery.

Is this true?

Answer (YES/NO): YES